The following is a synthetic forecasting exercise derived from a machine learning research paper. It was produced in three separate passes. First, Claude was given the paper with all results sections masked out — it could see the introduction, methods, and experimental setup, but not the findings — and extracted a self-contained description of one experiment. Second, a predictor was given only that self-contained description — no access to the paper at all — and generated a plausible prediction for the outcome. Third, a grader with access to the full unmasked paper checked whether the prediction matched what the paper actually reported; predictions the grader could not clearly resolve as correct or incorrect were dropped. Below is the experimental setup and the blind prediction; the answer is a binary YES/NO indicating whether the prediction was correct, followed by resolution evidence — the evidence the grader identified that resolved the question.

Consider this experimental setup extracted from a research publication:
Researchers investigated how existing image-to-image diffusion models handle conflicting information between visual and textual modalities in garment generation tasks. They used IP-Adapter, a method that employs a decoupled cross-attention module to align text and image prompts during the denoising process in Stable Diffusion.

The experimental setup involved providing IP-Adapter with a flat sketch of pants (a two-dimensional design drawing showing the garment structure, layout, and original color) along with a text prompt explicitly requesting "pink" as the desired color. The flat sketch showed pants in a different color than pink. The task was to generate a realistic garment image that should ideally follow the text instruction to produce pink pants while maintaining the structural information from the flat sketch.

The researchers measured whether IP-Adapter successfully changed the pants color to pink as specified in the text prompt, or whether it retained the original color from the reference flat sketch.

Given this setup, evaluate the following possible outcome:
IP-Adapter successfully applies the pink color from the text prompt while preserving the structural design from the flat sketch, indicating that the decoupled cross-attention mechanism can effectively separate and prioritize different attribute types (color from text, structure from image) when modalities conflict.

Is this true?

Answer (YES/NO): NO